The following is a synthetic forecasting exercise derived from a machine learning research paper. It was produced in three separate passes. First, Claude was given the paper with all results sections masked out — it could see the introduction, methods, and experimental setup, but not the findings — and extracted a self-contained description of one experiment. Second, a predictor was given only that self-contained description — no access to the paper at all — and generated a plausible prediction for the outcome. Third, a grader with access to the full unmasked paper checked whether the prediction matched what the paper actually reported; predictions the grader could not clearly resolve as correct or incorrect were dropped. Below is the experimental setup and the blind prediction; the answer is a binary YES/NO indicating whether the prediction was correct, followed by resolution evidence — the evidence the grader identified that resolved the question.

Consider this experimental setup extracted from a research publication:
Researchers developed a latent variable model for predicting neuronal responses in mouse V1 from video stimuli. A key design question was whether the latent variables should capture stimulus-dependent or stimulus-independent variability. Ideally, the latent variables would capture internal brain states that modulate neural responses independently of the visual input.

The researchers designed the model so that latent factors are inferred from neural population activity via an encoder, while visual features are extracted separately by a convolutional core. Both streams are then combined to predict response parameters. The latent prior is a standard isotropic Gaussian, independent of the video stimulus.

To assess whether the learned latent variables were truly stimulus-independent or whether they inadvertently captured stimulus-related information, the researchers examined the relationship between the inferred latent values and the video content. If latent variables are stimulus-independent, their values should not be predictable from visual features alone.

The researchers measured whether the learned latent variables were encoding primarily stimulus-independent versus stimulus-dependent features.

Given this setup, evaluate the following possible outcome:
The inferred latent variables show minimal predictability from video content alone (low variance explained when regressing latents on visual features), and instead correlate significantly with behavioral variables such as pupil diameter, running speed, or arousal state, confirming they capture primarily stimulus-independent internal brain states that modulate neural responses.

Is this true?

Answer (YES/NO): YES